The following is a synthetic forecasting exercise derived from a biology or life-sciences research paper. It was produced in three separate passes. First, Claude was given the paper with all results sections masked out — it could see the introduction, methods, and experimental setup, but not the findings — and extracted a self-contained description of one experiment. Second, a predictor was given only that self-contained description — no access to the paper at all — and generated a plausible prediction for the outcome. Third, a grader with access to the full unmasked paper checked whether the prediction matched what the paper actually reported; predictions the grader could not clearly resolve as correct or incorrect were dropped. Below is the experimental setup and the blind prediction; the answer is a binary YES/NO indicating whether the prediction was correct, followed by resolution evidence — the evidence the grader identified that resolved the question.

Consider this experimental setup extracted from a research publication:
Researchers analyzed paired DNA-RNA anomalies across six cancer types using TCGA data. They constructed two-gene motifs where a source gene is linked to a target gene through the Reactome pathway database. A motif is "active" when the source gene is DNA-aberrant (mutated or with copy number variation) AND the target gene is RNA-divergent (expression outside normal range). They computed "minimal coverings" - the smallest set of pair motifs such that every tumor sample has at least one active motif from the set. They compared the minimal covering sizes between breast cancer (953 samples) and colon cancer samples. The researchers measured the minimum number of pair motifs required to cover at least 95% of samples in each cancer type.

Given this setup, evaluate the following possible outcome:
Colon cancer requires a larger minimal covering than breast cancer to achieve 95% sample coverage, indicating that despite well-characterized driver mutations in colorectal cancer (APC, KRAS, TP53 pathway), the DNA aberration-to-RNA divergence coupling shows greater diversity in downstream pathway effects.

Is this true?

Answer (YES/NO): NO